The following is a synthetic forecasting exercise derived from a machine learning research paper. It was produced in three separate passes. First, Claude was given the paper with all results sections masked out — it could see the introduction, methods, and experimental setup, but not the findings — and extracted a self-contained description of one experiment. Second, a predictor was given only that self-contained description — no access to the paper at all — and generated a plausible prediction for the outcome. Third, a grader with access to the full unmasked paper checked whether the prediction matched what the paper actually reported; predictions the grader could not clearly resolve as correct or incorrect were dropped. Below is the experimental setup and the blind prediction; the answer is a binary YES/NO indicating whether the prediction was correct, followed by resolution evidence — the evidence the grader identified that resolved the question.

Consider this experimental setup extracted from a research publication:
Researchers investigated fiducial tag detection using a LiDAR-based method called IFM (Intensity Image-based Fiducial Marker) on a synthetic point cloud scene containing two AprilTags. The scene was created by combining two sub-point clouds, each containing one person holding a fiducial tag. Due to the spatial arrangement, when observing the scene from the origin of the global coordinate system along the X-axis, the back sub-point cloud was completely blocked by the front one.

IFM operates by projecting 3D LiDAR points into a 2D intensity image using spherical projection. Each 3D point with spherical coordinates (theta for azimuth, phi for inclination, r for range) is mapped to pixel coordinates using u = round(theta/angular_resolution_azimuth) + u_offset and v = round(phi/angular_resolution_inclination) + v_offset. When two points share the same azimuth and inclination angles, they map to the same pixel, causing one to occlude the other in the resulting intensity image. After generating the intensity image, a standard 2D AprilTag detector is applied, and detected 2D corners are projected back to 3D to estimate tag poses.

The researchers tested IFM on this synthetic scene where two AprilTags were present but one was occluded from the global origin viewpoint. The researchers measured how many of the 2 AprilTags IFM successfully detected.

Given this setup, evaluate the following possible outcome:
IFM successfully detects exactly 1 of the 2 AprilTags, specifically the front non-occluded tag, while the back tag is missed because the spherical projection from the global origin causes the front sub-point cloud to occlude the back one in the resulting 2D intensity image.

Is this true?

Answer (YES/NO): YES